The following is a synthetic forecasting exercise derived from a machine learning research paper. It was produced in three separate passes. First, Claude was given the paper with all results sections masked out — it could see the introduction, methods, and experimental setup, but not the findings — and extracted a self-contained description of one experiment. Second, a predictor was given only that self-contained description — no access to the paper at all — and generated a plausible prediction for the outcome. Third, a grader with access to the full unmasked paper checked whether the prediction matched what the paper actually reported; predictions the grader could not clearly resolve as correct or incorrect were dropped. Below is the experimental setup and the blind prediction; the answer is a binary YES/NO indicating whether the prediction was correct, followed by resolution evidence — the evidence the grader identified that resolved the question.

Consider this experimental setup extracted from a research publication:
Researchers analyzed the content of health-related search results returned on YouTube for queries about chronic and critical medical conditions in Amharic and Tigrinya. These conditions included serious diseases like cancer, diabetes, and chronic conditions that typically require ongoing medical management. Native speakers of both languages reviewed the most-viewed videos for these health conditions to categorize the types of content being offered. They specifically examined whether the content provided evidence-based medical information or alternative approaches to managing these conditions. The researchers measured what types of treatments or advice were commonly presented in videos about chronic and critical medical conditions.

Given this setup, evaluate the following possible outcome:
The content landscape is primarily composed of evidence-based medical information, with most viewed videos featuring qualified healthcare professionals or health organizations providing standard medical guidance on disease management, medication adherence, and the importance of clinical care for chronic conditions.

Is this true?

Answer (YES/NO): NO